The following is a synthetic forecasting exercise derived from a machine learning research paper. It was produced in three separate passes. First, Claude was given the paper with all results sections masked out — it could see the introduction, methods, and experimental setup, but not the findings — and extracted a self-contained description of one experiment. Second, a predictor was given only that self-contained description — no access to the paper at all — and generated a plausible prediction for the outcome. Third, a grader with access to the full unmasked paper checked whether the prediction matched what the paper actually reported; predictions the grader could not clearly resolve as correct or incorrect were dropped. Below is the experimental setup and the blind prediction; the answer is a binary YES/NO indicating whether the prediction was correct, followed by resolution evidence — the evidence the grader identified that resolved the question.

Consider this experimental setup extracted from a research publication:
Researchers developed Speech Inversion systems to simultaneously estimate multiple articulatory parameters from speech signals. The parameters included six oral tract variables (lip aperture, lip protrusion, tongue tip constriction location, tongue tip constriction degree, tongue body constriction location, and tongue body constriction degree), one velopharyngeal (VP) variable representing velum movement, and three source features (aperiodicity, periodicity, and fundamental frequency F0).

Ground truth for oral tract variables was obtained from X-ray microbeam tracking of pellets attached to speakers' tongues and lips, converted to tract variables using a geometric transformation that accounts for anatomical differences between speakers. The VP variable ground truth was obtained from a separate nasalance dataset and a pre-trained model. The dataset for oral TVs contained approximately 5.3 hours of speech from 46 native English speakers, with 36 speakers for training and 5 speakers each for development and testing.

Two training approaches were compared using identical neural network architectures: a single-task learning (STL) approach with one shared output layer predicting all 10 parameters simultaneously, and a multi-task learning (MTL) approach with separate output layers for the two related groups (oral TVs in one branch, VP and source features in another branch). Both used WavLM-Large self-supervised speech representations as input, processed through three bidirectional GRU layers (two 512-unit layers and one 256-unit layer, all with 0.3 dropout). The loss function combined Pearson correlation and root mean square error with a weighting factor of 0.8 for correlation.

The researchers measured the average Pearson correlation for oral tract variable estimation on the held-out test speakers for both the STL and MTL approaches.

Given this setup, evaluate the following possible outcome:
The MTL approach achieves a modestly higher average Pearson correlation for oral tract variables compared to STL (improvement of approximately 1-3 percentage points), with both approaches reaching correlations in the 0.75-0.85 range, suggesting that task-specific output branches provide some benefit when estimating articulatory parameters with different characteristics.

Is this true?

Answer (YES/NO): YES